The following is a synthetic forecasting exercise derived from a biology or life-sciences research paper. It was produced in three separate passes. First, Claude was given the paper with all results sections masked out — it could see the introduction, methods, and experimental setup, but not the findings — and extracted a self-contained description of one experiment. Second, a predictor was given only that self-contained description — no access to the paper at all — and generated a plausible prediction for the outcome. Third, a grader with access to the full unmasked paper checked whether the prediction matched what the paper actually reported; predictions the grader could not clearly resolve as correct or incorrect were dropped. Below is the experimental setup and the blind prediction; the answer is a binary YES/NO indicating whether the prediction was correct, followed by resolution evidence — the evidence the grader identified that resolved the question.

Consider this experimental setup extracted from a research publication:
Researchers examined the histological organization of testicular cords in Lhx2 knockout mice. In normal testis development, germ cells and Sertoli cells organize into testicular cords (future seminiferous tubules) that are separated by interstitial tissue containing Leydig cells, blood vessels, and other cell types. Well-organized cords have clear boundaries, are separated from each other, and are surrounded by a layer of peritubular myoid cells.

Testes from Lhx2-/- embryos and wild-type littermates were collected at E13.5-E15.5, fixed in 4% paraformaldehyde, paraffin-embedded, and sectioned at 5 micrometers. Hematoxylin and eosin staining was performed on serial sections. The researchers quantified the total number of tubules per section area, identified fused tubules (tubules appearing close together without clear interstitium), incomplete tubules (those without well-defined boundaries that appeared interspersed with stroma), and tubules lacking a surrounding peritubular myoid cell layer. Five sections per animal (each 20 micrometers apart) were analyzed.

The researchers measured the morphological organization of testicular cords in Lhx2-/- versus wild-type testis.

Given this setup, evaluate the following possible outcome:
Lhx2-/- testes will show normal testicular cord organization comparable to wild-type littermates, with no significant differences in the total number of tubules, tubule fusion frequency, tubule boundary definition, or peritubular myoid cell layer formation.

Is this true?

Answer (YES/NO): NO